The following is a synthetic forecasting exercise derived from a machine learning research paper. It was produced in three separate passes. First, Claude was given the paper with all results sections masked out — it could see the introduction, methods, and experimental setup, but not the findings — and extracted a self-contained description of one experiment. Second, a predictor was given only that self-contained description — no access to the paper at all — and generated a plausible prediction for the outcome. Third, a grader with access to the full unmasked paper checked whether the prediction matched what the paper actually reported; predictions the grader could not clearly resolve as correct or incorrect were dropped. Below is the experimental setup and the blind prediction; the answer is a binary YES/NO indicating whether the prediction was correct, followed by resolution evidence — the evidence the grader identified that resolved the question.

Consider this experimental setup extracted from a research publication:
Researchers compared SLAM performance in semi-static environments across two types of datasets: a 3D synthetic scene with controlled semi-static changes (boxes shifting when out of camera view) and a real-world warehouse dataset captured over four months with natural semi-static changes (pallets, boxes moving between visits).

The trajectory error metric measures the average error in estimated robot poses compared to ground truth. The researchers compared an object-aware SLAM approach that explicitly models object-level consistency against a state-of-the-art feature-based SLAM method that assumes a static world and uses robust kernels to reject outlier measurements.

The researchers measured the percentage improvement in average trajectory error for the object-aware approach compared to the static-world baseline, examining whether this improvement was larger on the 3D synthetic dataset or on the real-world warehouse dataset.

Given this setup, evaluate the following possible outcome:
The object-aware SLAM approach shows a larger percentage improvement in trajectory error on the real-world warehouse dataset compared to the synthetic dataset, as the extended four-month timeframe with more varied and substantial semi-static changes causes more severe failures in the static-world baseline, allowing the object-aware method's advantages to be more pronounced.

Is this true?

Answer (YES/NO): YES